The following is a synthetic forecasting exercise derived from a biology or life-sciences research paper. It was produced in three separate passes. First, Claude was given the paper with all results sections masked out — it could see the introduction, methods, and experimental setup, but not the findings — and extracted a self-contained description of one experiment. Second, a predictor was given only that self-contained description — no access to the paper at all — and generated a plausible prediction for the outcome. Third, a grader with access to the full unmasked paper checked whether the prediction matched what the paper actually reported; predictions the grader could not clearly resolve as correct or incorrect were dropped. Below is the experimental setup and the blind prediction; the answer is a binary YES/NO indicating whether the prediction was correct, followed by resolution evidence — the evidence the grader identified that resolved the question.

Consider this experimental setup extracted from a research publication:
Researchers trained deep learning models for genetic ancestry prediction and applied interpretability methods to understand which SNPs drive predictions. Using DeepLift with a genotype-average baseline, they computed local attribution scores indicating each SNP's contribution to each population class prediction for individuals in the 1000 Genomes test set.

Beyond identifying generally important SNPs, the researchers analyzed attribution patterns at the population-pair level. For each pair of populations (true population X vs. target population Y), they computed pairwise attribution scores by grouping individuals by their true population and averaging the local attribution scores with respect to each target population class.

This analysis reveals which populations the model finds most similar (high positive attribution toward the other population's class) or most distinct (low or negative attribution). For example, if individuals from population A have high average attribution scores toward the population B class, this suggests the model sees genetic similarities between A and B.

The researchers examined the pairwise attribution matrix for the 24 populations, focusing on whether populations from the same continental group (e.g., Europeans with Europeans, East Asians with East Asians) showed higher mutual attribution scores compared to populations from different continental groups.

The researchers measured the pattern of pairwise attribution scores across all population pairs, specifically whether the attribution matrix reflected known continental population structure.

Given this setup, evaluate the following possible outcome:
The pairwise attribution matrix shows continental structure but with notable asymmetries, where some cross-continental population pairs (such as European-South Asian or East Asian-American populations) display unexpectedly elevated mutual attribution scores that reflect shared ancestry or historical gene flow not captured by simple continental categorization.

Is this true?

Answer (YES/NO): NO